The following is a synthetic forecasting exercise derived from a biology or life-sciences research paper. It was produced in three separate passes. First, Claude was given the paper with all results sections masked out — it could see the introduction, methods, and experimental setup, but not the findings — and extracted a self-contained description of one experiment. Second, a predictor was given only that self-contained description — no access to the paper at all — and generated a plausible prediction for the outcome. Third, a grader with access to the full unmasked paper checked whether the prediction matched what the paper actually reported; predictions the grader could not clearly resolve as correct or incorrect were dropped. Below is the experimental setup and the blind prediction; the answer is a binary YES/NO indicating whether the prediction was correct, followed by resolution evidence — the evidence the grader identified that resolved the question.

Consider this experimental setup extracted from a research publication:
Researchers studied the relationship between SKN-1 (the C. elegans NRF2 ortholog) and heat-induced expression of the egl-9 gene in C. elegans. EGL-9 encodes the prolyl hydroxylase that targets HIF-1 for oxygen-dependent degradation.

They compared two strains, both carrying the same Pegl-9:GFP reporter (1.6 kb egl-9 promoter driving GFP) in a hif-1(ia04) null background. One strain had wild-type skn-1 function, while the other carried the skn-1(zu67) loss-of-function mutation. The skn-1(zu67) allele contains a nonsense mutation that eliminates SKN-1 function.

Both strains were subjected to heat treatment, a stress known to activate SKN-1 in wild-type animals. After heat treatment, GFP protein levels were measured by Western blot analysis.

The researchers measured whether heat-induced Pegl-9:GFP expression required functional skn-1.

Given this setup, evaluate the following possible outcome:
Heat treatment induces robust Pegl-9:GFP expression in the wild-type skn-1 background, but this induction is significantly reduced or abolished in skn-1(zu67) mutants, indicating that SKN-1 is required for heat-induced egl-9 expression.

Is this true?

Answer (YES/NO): YES